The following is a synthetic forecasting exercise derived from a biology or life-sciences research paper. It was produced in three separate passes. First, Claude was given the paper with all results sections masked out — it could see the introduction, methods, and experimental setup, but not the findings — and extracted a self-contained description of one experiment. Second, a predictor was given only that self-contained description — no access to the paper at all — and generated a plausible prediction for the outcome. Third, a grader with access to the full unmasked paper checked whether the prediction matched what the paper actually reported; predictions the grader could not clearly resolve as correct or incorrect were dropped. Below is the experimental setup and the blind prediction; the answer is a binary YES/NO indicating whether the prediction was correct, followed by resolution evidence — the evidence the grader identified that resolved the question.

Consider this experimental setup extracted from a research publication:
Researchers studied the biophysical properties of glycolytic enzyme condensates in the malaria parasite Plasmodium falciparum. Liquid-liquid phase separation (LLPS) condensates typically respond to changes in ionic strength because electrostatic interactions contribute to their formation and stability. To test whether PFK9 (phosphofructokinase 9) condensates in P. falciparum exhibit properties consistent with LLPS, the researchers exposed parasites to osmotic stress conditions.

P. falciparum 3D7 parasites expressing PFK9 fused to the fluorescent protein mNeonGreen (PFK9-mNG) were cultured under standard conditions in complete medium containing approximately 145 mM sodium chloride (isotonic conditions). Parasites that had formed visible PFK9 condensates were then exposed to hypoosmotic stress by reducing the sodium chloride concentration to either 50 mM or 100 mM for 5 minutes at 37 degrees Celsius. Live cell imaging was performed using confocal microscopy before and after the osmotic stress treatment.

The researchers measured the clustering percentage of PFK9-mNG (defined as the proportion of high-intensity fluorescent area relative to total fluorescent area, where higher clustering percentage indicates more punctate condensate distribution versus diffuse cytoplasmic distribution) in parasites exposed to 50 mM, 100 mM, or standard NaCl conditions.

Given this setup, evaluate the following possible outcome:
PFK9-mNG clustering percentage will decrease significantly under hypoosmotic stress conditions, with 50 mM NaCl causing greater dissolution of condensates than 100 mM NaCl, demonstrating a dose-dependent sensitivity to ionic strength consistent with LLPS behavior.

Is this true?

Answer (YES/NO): NO